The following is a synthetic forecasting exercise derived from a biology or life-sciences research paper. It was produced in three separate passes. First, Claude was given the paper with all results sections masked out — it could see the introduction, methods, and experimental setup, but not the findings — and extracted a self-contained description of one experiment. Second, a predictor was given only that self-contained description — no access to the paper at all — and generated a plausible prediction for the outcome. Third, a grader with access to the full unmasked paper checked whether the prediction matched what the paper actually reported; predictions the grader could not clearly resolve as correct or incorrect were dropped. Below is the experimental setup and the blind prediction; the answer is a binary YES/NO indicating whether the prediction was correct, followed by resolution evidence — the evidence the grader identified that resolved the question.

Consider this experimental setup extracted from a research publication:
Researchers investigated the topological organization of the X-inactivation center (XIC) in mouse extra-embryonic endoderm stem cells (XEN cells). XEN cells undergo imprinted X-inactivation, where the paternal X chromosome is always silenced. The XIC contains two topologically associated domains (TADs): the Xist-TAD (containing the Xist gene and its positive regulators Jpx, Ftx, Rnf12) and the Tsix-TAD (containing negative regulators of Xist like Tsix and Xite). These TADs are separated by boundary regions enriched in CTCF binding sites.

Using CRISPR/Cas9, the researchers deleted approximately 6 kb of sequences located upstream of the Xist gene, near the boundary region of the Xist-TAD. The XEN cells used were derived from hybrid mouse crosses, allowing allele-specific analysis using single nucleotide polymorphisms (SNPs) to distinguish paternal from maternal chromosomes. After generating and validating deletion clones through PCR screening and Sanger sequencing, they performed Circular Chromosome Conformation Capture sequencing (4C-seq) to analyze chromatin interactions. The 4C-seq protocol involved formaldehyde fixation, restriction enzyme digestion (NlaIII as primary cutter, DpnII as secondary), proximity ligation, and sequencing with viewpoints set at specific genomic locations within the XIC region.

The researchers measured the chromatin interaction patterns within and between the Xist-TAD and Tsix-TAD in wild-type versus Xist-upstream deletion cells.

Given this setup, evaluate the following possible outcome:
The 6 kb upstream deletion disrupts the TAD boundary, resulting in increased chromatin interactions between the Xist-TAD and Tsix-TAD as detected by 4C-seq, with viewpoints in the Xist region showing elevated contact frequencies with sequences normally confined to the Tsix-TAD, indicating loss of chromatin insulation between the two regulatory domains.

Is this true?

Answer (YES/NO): NO